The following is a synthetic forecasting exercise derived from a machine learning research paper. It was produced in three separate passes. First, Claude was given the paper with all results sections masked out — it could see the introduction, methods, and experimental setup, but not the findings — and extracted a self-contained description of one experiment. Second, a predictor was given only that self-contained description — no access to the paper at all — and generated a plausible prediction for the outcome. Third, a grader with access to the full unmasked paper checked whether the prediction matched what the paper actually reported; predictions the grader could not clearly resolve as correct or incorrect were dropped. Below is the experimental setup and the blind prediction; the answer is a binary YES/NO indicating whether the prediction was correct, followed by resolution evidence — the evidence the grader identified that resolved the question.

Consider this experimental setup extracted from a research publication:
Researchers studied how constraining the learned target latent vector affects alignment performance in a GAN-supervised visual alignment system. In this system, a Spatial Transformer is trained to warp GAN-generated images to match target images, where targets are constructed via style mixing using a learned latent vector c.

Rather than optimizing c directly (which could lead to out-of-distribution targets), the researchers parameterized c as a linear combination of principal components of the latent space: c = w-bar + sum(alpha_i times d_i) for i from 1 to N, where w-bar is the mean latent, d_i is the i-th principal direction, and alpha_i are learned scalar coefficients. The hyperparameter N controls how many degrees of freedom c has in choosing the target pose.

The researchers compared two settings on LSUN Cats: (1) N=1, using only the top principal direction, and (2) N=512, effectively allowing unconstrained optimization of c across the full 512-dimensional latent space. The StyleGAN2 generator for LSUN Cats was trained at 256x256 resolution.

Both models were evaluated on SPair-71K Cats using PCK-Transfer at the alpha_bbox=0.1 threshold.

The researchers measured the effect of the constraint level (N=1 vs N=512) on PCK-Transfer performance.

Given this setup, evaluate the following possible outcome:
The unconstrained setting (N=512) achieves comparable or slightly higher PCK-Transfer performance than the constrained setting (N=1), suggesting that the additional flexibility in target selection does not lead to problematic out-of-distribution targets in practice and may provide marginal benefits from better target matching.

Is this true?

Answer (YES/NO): NO